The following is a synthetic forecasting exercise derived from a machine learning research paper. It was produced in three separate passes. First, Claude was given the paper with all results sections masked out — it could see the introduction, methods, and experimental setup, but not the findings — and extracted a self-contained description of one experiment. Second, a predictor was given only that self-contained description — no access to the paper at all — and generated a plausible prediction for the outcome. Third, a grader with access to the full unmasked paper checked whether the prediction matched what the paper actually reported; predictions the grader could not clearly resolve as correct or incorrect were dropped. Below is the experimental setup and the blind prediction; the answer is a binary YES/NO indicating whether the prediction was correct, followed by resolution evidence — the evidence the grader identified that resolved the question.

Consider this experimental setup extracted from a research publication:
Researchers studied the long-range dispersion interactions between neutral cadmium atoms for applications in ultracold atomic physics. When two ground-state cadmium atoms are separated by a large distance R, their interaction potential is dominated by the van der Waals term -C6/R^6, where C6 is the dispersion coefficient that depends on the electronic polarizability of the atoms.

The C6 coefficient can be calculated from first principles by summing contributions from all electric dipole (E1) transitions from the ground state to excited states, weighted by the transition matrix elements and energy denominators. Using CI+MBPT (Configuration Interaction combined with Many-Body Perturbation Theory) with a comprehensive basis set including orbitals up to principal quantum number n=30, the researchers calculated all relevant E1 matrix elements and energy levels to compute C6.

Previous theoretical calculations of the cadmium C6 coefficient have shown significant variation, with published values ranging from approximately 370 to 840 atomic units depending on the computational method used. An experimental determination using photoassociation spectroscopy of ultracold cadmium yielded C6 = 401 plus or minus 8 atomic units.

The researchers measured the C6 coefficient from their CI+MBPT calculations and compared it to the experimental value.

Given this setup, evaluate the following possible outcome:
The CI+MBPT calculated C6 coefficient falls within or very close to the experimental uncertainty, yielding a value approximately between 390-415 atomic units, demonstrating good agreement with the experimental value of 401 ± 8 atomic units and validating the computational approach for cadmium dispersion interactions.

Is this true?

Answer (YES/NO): YES